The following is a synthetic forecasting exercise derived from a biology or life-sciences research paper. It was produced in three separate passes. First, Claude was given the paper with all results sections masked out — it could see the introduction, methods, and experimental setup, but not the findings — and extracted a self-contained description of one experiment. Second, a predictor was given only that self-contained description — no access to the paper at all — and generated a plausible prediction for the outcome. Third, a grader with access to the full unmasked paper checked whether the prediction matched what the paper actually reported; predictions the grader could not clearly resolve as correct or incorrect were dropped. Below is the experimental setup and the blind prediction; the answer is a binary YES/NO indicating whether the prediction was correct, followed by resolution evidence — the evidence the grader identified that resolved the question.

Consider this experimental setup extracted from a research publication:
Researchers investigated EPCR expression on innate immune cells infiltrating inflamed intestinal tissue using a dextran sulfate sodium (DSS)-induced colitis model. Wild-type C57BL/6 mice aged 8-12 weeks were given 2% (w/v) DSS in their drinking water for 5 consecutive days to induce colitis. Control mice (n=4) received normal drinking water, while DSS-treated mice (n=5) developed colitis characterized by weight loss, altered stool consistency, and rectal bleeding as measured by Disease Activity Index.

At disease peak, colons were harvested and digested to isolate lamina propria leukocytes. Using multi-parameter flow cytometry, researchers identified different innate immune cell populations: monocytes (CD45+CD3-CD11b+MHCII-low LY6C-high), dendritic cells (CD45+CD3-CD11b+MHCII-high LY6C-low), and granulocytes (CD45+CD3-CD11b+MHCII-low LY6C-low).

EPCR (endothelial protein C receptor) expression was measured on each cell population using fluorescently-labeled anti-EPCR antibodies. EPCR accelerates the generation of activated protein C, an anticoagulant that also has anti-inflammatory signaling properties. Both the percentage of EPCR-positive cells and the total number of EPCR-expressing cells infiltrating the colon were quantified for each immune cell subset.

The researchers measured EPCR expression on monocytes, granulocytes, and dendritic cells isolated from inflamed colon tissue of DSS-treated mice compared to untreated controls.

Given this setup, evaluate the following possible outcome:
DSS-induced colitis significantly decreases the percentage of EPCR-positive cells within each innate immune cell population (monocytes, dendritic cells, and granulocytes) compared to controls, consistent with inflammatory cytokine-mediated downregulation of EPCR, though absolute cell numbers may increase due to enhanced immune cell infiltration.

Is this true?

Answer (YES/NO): NO